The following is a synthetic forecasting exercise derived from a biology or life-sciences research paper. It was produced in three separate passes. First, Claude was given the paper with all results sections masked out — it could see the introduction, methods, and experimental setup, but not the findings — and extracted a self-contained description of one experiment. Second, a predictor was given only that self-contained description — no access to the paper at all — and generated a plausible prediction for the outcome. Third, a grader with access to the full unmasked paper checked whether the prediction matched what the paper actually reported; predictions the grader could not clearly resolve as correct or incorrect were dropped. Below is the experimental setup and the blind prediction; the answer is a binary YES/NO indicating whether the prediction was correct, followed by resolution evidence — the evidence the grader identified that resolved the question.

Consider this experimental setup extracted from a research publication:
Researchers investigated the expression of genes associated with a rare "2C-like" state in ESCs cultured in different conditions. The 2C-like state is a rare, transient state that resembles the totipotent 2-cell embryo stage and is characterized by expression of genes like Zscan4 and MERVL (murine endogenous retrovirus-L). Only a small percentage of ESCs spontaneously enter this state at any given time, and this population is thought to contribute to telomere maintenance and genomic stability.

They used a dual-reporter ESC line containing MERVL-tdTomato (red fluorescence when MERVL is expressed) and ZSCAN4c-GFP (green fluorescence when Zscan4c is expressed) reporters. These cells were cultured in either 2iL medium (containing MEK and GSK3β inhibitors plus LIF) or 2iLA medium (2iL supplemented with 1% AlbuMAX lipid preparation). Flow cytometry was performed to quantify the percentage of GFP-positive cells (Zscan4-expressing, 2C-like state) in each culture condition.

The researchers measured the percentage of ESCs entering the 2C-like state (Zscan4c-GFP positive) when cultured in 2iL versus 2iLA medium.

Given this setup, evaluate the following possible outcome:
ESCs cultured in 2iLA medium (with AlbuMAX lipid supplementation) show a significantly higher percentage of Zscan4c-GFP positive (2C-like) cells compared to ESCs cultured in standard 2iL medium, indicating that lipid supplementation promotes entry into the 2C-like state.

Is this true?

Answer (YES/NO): YES